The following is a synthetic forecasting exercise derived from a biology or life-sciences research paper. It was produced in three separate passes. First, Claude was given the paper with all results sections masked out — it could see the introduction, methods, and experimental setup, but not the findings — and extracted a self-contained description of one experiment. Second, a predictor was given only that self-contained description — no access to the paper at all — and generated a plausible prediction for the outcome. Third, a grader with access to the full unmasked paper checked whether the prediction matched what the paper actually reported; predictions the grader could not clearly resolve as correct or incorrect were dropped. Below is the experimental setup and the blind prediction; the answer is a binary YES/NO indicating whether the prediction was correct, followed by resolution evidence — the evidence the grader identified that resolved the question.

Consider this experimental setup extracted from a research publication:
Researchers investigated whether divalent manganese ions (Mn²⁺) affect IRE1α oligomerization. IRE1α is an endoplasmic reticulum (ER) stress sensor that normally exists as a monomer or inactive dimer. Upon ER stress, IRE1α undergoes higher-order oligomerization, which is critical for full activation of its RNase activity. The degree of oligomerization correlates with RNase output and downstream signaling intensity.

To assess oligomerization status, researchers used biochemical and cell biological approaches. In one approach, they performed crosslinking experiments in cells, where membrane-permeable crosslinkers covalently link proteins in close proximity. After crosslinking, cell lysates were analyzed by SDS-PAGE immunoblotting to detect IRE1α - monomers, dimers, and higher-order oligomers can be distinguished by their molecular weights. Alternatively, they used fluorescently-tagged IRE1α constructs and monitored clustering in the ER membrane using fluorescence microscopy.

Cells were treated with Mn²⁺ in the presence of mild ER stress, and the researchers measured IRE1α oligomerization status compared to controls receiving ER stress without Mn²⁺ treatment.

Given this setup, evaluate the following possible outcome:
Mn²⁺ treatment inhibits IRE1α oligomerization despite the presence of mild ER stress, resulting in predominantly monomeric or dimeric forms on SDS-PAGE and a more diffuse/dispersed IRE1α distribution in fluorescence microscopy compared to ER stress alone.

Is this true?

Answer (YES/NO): NO